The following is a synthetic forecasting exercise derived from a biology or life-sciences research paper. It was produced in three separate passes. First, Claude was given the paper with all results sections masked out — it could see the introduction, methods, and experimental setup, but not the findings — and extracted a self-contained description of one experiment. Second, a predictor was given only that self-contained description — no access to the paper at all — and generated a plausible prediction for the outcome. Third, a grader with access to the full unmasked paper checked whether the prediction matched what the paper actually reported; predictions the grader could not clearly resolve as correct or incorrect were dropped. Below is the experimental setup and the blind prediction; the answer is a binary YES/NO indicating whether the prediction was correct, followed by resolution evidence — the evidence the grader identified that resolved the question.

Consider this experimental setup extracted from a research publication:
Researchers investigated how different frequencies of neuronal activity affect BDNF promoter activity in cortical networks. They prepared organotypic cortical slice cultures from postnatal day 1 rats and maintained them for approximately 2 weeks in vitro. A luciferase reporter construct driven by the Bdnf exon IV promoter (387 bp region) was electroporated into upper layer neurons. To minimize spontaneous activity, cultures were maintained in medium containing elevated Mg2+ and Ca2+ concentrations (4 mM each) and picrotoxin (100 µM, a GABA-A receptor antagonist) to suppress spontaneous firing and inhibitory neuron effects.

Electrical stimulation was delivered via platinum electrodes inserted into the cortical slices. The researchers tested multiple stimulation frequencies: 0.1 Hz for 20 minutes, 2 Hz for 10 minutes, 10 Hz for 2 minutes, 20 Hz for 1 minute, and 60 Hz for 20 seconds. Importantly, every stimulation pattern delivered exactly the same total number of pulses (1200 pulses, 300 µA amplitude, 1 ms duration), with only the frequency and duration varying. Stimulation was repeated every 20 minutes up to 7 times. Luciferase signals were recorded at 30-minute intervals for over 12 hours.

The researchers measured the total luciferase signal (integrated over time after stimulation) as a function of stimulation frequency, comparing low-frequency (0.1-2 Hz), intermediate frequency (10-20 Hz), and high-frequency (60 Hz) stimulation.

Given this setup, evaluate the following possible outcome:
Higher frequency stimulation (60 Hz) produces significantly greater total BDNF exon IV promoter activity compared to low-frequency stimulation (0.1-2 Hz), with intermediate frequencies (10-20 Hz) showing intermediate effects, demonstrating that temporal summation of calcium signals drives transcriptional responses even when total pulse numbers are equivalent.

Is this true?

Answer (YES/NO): NO